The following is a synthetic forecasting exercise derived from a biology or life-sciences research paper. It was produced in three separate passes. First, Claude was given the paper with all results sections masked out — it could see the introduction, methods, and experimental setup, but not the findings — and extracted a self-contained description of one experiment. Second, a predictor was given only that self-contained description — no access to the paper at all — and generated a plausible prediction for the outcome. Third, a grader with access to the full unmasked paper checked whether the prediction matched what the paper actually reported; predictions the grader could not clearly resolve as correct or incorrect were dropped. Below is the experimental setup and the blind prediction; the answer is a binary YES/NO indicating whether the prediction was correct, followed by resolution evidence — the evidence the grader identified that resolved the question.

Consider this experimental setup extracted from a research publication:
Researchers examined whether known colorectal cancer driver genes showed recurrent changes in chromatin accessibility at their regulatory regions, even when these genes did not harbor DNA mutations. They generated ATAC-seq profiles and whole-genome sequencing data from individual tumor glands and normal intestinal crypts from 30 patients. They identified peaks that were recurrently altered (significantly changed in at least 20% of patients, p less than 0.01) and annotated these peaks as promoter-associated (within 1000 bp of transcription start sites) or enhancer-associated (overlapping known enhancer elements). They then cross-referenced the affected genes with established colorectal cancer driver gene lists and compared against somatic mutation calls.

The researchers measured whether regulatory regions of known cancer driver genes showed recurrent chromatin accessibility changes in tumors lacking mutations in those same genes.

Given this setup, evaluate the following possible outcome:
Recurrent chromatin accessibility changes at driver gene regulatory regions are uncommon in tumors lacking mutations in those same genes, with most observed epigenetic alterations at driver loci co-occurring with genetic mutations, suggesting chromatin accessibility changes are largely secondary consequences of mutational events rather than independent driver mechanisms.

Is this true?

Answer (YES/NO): NO